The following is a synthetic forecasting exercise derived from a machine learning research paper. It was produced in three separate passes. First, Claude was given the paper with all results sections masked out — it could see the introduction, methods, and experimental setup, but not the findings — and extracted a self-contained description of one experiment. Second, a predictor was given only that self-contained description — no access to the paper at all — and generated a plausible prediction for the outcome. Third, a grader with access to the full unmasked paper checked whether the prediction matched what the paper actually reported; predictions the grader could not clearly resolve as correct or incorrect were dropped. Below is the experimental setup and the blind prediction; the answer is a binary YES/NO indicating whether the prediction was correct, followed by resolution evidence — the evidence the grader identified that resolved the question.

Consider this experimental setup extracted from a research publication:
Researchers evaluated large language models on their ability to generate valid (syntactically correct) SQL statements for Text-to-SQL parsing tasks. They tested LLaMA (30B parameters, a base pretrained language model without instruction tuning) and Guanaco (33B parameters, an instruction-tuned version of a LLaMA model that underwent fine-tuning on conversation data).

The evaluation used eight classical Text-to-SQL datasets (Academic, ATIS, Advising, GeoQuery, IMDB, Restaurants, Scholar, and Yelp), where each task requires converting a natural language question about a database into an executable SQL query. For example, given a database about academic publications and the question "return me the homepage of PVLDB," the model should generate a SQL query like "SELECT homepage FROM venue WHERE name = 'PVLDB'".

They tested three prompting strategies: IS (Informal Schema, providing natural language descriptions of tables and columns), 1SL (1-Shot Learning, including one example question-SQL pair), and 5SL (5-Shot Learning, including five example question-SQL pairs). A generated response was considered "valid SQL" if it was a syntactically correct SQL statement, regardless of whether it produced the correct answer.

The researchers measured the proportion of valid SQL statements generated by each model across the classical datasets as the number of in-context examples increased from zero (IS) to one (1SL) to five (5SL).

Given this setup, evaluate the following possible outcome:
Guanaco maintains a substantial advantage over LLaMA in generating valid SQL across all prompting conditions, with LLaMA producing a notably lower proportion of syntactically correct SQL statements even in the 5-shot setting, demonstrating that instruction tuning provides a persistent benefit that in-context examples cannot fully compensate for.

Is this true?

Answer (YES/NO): NO